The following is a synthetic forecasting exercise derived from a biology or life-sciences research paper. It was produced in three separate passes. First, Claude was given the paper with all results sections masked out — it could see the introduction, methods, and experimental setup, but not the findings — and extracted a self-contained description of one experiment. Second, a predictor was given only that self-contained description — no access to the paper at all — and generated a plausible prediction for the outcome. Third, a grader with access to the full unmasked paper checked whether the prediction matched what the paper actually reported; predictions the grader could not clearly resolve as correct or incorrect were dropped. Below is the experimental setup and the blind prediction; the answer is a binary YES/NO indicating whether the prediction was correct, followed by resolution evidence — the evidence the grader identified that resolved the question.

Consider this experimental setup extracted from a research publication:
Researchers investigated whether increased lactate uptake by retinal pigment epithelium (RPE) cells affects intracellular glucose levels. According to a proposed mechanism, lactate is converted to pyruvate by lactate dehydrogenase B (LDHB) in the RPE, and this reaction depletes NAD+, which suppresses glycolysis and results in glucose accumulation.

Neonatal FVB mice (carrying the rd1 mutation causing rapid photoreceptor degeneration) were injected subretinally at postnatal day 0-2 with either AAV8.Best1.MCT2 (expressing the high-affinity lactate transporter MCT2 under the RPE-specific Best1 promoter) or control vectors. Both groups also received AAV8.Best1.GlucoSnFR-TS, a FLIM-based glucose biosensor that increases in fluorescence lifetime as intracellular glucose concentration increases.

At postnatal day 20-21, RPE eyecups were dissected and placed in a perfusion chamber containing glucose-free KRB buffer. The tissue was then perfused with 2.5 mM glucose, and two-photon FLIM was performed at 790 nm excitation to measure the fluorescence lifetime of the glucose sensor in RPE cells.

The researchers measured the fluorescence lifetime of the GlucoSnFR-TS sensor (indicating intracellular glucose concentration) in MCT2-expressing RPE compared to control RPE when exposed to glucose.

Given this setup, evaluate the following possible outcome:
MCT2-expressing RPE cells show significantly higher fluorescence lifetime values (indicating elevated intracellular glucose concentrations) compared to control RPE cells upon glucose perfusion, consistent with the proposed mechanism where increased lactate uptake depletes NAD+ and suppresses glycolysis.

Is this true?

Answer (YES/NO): YES